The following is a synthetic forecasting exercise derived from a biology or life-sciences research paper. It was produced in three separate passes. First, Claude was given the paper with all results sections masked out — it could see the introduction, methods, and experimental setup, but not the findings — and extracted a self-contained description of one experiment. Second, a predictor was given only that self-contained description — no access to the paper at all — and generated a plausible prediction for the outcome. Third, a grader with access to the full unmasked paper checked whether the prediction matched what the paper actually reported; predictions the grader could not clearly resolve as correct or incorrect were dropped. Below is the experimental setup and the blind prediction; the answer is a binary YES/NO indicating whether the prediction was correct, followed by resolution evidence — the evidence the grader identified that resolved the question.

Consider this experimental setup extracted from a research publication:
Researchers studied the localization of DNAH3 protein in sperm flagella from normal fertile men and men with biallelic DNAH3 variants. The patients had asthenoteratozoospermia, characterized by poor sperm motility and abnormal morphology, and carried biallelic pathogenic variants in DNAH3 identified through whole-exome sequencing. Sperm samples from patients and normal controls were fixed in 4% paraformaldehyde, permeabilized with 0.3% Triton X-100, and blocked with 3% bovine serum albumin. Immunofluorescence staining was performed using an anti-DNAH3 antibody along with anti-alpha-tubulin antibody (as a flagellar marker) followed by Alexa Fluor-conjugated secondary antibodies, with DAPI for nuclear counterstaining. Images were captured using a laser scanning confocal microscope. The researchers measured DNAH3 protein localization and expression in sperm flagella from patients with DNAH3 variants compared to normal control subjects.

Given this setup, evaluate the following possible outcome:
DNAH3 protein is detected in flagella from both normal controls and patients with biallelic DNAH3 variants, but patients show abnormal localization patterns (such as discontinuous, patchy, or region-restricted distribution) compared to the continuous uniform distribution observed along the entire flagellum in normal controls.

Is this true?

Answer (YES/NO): NO